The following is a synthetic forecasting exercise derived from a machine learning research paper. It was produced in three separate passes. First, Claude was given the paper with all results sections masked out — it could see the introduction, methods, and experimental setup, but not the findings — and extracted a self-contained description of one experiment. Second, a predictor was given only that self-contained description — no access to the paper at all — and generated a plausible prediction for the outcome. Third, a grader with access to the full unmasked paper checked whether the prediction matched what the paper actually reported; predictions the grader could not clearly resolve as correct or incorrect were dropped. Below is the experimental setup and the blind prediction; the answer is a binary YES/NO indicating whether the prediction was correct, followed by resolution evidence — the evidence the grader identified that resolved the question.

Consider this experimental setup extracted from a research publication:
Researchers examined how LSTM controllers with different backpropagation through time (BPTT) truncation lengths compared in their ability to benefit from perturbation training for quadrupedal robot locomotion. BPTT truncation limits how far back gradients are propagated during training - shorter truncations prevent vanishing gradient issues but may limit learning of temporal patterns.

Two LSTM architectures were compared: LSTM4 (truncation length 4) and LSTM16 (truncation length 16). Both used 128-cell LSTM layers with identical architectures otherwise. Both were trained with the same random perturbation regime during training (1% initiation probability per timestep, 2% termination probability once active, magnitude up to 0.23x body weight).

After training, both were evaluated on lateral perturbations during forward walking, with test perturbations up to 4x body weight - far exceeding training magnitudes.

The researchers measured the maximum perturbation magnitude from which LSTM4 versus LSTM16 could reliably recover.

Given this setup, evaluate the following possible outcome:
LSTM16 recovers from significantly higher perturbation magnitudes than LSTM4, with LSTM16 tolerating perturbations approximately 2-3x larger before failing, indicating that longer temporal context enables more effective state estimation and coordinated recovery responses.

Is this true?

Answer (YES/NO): NO